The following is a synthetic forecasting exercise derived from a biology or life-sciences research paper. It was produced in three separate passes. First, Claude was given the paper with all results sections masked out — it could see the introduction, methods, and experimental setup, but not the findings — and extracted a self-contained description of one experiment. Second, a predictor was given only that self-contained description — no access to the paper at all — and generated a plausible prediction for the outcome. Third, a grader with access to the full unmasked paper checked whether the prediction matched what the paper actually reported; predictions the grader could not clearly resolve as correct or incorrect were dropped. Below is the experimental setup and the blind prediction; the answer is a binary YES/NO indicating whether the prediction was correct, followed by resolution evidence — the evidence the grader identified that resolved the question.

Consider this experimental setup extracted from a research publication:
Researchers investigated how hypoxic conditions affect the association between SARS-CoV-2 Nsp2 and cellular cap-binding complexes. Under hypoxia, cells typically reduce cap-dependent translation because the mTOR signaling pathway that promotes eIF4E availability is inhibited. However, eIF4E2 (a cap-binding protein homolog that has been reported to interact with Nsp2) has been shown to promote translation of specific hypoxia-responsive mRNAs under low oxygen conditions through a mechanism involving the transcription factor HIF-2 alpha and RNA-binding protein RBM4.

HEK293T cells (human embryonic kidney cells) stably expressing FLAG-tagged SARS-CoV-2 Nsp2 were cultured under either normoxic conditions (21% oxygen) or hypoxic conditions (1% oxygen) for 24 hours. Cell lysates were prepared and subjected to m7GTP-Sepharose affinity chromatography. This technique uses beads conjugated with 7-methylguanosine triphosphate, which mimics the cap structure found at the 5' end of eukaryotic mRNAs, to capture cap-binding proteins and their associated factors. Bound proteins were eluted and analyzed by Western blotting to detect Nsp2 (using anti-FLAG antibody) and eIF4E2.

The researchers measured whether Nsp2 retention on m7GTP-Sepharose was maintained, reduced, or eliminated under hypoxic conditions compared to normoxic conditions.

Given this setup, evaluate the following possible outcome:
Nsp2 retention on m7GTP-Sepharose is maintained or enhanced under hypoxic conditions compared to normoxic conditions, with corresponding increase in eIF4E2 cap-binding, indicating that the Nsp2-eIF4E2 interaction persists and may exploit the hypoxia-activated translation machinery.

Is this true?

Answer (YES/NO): NO